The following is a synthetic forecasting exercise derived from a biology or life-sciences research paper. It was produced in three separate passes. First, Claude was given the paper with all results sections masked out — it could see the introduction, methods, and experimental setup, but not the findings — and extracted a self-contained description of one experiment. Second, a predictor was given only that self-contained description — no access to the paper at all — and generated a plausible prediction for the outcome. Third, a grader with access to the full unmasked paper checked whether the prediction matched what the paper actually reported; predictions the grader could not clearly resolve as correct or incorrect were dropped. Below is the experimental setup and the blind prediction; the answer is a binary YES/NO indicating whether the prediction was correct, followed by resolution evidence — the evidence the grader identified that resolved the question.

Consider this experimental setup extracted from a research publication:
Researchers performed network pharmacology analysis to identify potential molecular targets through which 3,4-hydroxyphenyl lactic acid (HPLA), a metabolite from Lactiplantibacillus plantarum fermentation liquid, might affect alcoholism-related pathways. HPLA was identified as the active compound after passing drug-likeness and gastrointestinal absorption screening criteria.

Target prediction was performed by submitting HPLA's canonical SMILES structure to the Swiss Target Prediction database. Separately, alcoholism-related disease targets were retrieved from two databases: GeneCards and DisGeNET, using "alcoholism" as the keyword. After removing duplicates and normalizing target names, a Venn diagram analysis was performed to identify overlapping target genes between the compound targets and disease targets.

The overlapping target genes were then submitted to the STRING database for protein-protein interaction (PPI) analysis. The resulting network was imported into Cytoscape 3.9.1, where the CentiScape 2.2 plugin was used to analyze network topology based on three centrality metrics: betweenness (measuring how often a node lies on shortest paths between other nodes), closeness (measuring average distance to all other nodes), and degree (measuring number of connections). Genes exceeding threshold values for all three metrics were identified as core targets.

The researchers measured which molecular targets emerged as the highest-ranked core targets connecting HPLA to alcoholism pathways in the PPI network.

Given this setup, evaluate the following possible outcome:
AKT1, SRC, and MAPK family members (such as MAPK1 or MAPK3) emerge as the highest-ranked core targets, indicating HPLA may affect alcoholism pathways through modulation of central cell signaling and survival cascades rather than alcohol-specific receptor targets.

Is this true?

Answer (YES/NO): NO